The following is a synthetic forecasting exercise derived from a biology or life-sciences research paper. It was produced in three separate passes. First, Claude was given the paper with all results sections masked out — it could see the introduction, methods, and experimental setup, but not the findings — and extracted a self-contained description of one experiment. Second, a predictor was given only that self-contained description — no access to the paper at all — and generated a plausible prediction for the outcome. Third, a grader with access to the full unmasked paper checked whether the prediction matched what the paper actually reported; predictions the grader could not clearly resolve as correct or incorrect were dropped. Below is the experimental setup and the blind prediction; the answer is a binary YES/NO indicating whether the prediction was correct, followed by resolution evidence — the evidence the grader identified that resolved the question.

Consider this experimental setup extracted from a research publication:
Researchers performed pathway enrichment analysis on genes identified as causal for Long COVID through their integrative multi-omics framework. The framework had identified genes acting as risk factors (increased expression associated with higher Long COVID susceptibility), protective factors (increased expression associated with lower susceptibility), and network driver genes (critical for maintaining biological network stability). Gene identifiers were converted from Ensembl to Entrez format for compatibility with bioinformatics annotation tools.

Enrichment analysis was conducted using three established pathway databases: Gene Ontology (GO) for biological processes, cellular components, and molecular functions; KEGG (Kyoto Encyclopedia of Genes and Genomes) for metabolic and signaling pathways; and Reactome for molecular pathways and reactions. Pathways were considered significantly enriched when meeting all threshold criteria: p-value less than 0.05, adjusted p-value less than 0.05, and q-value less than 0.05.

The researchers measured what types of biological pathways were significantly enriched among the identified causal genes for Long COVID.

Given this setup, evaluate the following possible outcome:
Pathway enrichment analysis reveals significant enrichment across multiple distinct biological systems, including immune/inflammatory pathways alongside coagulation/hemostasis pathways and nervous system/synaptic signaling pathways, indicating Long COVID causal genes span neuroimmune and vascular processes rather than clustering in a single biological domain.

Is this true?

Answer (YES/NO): NO